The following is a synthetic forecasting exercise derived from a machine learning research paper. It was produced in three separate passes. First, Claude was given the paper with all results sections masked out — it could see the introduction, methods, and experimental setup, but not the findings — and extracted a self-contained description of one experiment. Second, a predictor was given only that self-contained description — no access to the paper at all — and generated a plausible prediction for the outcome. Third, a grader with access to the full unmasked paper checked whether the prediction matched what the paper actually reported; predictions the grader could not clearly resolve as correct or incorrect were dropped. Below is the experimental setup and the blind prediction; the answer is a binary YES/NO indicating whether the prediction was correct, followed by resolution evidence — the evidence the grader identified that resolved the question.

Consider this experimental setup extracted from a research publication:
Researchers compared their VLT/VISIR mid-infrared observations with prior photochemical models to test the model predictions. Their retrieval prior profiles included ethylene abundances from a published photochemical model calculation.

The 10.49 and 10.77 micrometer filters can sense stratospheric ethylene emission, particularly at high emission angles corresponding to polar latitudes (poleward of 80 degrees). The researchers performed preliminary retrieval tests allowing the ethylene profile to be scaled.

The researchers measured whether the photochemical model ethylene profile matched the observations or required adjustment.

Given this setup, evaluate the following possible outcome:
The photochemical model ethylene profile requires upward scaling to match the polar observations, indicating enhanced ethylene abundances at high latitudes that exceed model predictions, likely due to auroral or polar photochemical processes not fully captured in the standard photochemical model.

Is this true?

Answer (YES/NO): YES